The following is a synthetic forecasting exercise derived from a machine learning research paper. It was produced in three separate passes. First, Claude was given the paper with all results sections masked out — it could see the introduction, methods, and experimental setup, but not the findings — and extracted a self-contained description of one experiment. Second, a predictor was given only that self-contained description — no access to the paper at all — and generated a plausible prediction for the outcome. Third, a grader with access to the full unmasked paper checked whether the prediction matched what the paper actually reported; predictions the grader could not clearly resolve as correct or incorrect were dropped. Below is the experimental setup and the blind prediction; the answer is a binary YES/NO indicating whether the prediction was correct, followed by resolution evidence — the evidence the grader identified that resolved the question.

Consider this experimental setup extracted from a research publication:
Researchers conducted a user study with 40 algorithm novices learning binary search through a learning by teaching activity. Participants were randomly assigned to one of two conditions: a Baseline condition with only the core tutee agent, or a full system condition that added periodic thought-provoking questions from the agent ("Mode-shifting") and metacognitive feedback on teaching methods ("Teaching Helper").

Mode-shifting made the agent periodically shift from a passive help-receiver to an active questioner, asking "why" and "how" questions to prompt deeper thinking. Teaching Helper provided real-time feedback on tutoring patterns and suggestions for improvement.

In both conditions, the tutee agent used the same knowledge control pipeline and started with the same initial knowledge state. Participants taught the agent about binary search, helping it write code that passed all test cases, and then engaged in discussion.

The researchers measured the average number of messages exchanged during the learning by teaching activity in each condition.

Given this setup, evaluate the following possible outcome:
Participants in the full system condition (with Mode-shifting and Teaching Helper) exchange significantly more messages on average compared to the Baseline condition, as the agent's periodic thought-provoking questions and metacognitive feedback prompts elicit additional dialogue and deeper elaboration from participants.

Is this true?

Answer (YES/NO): YES